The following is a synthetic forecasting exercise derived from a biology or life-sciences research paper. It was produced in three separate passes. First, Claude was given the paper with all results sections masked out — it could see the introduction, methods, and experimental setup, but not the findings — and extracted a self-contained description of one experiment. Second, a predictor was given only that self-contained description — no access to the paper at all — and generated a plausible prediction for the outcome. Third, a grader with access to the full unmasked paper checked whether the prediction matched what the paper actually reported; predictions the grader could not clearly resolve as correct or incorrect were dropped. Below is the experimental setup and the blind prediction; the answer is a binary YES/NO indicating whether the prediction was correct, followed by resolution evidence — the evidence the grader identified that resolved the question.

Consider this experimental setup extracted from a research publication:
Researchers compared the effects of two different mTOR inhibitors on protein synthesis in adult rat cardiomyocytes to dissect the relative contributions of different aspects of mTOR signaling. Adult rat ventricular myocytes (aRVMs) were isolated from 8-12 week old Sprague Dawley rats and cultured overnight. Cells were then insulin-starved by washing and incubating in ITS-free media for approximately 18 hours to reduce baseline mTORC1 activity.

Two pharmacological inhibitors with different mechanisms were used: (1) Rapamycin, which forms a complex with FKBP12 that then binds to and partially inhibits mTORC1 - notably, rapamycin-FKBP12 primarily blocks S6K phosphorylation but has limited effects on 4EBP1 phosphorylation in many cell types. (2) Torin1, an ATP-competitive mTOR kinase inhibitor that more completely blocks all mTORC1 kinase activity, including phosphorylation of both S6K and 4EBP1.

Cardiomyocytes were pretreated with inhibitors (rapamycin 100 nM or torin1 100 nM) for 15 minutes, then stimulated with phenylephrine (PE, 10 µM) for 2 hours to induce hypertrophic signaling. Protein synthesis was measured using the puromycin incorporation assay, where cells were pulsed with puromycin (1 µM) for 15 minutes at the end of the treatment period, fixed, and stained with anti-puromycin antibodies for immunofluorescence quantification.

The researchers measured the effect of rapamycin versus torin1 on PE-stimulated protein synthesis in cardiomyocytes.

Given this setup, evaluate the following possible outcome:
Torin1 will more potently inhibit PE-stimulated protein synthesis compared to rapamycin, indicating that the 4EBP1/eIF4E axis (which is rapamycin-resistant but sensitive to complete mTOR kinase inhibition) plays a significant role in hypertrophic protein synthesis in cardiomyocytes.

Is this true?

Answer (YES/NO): NO